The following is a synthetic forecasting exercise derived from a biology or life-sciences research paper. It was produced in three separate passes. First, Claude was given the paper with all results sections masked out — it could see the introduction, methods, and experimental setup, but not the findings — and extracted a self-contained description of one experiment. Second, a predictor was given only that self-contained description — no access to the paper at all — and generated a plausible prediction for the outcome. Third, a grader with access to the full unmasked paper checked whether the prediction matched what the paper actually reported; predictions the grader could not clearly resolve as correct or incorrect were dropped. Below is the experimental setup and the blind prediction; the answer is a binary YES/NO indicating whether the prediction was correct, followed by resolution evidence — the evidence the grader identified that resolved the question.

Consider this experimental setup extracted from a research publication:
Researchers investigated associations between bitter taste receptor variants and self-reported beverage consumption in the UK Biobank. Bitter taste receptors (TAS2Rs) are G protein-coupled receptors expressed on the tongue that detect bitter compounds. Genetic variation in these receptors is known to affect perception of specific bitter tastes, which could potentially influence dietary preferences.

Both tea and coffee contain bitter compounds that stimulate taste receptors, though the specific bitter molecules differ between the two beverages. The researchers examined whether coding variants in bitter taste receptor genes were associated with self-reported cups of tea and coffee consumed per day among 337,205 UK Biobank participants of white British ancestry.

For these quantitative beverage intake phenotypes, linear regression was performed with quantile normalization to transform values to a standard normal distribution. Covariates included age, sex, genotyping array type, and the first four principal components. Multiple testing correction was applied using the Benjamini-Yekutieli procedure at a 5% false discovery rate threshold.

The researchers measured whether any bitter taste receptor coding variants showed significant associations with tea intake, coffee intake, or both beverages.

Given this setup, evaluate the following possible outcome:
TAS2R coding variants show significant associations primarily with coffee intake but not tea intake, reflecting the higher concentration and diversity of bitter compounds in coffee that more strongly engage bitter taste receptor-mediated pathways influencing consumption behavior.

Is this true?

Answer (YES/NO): NO